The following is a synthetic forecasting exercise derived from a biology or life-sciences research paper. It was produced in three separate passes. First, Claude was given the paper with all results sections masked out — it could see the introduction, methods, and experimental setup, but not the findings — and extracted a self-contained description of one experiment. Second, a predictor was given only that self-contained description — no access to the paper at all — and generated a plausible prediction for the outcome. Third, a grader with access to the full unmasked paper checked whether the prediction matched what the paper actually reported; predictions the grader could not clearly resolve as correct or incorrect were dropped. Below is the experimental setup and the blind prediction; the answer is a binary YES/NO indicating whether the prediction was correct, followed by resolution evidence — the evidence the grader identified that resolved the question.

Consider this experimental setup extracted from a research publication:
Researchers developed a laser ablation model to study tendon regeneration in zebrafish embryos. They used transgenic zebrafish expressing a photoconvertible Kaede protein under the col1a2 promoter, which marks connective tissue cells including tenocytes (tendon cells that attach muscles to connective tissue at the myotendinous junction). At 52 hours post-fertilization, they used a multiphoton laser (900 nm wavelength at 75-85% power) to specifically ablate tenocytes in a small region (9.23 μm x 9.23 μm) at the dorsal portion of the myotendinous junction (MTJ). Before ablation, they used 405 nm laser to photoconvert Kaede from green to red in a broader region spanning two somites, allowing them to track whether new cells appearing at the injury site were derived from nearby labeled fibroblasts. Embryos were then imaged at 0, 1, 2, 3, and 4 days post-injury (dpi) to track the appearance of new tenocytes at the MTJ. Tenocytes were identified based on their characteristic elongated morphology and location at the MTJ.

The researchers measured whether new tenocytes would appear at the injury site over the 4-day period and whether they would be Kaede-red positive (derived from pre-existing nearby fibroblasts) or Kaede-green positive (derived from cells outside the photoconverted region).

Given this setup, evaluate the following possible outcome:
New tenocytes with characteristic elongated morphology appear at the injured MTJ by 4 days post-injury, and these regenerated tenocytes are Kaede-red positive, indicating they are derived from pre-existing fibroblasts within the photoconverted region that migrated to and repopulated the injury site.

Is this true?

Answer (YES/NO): YES